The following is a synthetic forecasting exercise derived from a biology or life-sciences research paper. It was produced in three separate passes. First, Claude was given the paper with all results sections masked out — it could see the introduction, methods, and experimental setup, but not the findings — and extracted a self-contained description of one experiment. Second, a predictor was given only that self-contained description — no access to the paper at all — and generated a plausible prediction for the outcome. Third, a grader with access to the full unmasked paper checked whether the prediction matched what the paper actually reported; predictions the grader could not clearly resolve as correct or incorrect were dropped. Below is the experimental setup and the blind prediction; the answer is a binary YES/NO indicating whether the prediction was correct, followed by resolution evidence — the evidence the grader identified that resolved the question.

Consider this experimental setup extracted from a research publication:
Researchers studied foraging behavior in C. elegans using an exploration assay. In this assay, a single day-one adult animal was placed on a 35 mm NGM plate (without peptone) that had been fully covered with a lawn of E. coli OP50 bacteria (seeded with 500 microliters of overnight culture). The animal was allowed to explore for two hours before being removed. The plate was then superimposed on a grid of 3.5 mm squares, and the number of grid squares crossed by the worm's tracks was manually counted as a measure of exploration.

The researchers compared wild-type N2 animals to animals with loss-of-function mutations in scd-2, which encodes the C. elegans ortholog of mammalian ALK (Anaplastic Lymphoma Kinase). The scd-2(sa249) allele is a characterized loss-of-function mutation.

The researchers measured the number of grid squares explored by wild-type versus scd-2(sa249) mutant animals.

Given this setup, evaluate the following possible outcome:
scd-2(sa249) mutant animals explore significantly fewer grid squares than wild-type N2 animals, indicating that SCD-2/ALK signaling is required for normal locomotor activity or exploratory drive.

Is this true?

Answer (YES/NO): YES